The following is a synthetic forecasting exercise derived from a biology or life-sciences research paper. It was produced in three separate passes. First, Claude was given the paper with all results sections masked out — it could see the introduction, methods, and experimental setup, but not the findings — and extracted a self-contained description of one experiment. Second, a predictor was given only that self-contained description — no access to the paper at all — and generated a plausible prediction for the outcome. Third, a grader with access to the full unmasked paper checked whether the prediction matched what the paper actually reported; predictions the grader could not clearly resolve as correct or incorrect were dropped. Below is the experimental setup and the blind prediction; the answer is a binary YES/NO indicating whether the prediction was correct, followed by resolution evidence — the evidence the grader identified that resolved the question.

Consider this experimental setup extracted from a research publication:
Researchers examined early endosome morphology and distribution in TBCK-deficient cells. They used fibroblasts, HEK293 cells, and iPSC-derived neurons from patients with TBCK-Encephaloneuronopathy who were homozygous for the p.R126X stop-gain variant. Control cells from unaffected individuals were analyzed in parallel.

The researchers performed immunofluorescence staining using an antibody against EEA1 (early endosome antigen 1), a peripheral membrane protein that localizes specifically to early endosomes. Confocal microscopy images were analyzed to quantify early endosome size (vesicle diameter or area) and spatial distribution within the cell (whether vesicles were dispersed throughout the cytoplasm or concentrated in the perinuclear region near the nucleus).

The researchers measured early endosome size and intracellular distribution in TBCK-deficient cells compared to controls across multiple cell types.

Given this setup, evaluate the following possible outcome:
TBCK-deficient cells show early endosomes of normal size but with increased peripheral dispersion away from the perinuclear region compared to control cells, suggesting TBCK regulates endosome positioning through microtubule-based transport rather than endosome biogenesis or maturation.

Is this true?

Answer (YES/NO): NO